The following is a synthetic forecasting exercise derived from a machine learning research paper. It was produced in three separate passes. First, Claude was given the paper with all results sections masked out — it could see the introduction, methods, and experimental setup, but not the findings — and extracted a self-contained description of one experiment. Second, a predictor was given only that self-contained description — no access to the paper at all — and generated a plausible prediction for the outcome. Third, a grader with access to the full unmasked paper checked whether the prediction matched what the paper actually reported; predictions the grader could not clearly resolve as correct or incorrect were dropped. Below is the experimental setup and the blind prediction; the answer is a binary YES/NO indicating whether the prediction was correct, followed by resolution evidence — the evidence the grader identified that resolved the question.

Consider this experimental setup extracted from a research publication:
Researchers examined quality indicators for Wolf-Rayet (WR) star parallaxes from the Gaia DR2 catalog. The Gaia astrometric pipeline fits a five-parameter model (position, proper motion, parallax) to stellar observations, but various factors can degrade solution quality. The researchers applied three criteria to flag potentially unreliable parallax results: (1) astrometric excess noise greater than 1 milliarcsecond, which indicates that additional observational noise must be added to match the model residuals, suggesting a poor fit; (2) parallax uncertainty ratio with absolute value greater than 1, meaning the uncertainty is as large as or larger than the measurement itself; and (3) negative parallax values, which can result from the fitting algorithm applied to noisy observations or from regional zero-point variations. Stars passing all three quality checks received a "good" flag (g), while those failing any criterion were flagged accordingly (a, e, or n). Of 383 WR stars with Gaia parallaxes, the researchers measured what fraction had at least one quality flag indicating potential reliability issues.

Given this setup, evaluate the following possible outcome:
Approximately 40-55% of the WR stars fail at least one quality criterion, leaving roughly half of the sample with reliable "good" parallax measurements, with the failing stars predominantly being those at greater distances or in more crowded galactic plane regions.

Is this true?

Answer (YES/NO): NO